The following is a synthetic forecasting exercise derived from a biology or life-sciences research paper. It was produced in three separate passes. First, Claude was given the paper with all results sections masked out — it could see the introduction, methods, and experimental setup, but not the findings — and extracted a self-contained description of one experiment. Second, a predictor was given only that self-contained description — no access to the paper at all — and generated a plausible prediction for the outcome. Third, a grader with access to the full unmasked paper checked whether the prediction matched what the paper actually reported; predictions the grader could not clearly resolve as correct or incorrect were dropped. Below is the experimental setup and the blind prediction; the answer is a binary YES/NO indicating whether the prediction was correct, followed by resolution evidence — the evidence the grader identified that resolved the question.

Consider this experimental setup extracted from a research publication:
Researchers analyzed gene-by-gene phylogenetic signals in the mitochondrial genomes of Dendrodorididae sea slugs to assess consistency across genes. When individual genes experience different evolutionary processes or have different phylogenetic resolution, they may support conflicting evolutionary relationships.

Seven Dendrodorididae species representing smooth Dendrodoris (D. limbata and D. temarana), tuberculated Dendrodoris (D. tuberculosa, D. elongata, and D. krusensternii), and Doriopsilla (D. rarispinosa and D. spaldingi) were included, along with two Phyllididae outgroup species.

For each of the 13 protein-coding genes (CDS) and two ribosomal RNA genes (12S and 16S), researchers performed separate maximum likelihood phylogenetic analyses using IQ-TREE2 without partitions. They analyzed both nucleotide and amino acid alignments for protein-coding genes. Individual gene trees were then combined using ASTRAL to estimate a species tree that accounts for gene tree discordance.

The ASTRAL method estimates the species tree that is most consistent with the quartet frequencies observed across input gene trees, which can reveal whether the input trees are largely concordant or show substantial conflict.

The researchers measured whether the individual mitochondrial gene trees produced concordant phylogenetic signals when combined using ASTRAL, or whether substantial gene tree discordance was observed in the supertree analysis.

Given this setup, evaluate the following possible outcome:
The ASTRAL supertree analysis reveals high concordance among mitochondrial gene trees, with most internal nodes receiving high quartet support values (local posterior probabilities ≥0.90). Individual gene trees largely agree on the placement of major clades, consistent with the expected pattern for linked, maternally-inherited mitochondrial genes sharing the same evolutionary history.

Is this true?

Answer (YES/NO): NO